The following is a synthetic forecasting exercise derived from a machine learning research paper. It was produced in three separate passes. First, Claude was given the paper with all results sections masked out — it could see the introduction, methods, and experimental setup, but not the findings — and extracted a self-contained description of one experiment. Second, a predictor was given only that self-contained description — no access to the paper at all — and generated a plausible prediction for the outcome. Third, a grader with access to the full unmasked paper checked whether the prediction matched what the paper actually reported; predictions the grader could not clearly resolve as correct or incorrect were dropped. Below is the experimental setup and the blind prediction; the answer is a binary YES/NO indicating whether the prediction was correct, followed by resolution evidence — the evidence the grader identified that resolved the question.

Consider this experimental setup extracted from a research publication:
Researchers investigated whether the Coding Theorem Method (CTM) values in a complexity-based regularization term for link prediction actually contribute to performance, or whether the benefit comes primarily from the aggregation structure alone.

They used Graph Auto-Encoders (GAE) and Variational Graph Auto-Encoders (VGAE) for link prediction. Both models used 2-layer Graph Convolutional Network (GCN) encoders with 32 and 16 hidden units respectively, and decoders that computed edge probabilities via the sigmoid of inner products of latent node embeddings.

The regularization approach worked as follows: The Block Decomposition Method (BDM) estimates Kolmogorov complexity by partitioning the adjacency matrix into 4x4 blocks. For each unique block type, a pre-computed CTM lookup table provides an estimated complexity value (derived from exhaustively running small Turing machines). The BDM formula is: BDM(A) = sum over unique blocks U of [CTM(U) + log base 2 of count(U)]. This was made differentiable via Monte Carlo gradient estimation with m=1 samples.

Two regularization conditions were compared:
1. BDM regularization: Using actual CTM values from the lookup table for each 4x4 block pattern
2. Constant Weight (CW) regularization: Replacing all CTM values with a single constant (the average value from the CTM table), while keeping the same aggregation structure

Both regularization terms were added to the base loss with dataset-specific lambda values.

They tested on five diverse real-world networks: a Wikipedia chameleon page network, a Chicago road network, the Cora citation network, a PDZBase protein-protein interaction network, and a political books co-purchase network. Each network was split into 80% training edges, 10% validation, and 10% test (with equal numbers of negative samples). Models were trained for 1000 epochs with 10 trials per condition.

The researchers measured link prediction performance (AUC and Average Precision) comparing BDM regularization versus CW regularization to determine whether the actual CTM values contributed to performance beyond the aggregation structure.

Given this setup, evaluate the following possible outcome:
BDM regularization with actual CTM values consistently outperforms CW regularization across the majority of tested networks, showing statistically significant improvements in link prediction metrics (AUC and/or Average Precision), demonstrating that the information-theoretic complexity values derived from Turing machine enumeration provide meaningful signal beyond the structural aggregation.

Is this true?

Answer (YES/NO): NO